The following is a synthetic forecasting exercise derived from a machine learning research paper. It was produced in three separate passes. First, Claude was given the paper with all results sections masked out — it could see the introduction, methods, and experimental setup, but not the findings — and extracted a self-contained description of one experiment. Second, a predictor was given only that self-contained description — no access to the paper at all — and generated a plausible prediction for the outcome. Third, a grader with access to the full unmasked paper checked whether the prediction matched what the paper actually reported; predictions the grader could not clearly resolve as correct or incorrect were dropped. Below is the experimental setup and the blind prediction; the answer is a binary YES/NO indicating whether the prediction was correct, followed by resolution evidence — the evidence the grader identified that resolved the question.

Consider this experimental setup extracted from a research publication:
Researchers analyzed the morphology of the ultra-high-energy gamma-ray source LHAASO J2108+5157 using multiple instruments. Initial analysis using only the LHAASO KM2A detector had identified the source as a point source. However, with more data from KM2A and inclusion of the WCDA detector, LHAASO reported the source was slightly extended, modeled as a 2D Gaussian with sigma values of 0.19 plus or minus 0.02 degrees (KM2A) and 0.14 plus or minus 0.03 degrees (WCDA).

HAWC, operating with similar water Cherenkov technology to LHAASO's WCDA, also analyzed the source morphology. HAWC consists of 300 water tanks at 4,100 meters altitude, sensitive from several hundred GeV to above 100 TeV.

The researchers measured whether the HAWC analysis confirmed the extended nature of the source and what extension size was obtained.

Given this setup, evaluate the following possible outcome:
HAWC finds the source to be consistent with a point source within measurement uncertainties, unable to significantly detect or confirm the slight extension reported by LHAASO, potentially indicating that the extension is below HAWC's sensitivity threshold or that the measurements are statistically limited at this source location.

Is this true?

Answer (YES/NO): NO